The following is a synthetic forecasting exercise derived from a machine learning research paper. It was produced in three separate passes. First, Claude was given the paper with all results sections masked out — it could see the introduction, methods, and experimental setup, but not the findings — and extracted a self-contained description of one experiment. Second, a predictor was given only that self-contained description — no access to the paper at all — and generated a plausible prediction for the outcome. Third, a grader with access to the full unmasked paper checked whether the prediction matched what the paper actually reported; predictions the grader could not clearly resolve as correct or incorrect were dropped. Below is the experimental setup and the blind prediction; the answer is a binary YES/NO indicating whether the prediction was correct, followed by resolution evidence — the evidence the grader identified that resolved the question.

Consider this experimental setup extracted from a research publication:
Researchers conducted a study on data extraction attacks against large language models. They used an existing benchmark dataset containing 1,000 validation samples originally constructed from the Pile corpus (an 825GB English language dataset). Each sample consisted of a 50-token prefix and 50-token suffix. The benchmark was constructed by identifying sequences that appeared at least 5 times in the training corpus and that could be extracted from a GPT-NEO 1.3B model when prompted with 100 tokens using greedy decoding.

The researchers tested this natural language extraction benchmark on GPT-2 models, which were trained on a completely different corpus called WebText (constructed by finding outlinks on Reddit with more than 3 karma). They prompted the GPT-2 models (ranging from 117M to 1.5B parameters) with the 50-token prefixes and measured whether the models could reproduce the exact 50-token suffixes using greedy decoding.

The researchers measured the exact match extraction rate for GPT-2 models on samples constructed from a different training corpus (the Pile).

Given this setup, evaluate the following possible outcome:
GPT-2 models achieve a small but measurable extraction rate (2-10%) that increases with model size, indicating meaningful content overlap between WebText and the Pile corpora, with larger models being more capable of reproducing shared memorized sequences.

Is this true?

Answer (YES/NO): NO